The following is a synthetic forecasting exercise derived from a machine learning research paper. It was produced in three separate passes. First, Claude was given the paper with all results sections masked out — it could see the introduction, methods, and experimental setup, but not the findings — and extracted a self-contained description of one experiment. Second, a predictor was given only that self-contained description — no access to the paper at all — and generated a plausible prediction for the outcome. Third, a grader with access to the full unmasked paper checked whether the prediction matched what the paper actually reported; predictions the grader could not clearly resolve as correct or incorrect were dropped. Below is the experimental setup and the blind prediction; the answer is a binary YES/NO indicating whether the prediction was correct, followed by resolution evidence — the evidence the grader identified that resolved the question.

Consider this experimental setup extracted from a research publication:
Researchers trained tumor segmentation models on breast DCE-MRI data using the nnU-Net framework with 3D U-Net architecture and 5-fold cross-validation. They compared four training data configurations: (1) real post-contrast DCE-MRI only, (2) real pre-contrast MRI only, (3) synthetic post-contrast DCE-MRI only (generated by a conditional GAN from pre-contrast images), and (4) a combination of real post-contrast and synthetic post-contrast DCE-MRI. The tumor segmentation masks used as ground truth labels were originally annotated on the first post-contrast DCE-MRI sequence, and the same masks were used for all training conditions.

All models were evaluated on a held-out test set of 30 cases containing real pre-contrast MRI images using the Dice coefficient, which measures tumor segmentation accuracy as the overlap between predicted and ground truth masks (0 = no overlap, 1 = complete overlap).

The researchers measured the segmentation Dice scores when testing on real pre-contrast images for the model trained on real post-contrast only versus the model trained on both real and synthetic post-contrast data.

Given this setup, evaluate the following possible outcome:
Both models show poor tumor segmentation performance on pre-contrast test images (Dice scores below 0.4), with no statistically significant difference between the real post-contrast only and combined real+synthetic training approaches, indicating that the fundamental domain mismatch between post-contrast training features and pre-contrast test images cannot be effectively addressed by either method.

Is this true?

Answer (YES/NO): NO